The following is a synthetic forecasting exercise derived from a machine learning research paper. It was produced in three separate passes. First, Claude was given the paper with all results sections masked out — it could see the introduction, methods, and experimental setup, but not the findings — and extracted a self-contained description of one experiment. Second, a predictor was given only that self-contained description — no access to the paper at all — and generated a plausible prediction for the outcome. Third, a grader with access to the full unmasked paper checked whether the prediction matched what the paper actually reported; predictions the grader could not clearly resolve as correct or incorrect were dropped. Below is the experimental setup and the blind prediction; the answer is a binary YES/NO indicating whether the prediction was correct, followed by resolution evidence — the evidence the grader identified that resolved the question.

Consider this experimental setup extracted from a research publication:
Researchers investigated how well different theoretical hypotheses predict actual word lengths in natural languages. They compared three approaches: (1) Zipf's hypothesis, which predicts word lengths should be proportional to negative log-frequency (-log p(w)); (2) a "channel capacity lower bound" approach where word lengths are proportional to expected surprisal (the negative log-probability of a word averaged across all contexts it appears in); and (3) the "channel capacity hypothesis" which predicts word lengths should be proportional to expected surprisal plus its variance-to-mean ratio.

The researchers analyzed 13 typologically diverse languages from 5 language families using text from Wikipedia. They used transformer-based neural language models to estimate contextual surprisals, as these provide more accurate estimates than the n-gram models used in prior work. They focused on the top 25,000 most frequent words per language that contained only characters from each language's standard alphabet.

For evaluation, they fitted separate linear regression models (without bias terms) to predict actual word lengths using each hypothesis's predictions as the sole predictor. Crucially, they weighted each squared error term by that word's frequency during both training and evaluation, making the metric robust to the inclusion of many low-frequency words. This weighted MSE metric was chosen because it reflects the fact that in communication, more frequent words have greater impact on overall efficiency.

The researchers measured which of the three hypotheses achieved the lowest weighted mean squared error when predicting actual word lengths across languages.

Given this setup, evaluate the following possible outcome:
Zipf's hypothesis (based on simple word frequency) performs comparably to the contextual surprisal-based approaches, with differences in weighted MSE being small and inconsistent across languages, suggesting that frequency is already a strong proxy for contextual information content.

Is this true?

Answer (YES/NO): NO